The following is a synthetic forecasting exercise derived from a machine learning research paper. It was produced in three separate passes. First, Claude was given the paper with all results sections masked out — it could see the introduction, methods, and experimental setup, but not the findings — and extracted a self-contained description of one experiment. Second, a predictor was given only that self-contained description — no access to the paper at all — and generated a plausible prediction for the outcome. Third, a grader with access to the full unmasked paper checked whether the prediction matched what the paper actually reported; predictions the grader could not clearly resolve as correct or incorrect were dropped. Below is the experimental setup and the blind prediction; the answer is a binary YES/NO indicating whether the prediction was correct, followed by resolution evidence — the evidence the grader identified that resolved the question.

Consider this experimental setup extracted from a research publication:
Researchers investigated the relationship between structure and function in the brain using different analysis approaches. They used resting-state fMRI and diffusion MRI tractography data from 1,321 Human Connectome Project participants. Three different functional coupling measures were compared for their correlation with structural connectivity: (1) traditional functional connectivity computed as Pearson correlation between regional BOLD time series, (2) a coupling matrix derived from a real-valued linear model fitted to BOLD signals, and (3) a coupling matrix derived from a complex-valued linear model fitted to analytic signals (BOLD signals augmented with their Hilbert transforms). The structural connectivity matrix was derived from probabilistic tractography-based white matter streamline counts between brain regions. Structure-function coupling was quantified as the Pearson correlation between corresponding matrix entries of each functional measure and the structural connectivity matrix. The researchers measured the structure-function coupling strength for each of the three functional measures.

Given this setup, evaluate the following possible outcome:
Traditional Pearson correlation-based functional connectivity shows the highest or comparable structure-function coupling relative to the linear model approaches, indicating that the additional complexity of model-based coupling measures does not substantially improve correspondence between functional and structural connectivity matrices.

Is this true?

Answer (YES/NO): NO